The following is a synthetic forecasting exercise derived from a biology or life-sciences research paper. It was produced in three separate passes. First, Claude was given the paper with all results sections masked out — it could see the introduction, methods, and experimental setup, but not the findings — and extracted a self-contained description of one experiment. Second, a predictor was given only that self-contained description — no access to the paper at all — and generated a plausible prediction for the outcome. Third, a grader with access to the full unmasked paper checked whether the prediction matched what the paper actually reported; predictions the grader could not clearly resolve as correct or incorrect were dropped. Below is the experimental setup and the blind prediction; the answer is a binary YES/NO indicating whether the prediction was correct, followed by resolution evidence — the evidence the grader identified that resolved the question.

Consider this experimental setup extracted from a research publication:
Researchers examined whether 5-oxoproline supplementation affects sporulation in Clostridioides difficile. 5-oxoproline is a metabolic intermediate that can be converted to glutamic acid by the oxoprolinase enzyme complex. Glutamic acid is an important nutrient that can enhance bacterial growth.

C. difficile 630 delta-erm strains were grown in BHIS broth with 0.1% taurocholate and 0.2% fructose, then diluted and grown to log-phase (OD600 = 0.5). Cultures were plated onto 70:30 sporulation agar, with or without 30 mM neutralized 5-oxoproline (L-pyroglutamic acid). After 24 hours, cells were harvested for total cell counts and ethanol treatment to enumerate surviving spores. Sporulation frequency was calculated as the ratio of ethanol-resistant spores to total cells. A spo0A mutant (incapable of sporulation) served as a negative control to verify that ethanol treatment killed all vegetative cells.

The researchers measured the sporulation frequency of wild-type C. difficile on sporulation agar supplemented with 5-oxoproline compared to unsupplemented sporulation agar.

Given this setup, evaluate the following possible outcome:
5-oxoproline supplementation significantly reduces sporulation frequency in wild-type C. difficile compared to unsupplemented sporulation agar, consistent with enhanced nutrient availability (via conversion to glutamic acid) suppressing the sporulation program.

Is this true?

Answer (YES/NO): NO